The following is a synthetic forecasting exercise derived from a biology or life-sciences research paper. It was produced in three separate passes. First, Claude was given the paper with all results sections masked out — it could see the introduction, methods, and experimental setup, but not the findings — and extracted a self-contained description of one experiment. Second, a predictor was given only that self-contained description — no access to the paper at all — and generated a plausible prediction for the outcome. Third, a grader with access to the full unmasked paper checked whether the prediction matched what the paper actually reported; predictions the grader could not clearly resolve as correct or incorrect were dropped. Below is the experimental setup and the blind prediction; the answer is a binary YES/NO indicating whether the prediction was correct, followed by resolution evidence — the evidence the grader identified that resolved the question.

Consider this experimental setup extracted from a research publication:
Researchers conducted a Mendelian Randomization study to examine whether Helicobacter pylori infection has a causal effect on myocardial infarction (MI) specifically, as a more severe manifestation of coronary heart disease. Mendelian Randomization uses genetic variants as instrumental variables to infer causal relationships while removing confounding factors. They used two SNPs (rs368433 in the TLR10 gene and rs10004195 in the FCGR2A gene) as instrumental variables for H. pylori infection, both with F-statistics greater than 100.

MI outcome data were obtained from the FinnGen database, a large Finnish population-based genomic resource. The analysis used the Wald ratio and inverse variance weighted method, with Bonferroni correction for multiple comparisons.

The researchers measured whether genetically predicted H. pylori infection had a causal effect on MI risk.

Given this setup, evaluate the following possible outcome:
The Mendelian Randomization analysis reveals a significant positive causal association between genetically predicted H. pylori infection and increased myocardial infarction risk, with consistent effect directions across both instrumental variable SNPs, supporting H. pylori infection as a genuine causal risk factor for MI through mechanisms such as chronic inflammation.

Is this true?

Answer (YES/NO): NO